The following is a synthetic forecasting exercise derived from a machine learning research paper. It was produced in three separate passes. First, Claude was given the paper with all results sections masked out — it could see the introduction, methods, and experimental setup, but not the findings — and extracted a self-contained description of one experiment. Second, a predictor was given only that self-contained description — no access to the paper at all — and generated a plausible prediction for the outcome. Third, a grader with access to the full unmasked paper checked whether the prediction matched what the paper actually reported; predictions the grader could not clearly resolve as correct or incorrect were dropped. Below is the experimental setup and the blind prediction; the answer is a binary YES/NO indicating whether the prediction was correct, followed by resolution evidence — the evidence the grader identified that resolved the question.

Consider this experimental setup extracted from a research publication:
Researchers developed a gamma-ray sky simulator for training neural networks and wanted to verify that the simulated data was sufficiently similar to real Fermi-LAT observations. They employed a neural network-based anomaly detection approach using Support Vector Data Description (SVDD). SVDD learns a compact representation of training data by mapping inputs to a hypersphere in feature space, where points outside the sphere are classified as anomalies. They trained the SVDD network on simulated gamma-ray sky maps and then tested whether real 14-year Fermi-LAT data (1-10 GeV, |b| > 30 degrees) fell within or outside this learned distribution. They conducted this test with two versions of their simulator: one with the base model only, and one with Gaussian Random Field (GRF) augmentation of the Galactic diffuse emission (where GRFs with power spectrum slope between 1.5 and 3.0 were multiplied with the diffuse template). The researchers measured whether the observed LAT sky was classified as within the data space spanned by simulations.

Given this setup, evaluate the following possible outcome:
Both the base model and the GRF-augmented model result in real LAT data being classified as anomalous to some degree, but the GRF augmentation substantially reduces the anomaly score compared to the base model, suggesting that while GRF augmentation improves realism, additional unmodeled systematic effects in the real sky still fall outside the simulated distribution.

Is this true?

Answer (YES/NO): NO